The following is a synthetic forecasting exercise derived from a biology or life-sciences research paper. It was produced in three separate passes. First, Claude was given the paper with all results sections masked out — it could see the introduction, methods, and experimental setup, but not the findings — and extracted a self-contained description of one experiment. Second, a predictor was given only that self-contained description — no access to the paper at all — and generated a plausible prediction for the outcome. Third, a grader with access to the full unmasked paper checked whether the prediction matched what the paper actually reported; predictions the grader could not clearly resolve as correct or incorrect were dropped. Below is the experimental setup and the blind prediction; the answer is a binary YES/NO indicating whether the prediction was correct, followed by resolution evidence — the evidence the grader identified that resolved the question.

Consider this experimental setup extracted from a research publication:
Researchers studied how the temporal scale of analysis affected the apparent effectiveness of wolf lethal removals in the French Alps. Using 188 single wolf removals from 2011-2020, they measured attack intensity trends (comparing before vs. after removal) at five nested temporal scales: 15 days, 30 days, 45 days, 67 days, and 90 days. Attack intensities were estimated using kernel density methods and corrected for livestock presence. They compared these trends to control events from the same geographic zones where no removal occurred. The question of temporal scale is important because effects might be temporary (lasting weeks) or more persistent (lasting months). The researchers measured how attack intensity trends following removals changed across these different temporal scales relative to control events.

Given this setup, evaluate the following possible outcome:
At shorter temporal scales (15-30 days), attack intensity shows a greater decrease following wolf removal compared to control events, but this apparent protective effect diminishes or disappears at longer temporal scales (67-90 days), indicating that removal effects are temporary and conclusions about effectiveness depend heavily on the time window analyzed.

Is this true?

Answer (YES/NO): NO